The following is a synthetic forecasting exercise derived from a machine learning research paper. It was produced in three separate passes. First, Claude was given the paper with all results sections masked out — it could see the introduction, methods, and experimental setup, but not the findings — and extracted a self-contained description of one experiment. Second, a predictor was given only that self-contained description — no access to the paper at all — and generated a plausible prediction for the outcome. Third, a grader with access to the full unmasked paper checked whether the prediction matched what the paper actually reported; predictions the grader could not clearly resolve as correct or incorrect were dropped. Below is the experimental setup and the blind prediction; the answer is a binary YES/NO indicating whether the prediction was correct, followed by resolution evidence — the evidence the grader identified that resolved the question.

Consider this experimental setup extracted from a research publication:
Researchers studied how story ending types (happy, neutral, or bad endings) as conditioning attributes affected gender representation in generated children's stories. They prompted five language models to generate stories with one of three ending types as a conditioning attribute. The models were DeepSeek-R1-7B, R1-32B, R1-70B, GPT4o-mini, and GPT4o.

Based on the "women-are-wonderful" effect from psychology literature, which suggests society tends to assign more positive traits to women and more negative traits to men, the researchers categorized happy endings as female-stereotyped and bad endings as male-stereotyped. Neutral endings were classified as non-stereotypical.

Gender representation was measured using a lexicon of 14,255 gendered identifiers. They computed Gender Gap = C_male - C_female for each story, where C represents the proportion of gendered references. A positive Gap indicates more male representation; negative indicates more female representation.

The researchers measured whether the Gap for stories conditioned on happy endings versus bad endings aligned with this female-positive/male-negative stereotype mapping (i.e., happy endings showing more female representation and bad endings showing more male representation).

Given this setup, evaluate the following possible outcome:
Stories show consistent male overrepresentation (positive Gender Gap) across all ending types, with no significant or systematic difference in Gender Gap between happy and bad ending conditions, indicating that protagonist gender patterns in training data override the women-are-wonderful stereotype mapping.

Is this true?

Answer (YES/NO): NO